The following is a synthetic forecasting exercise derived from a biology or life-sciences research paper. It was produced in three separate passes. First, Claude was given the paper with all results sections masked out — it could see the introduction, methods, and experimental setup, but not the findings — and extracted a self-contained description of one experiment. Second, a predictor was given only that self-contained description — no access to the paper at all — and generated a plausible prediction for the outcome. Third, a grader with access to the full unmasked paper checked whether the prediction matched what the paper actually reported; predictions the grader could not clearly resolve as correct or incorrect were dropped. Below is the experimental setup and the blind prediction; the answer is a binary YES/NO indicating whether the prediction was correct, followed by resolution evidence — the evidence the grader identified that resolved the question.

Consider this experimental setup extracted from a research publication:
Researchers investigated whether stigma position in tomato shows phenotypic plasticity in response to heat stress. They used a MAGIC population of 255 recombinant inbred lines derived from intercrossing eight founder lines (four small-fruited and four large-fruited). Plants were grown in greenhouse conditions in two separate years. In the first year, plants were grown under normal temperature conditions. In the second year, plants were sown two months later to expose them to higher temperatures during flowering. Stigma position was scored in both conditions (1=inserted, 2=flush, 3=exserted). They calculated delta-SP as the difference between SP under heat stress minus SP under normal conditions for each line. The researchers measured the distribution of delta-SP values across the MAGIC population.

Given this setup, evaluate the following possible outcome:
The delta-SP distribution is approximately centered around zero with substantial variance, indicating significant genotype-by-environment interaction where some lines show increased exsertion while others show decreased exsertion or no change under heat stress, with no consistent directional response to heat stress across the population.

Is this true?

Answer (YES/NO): NO